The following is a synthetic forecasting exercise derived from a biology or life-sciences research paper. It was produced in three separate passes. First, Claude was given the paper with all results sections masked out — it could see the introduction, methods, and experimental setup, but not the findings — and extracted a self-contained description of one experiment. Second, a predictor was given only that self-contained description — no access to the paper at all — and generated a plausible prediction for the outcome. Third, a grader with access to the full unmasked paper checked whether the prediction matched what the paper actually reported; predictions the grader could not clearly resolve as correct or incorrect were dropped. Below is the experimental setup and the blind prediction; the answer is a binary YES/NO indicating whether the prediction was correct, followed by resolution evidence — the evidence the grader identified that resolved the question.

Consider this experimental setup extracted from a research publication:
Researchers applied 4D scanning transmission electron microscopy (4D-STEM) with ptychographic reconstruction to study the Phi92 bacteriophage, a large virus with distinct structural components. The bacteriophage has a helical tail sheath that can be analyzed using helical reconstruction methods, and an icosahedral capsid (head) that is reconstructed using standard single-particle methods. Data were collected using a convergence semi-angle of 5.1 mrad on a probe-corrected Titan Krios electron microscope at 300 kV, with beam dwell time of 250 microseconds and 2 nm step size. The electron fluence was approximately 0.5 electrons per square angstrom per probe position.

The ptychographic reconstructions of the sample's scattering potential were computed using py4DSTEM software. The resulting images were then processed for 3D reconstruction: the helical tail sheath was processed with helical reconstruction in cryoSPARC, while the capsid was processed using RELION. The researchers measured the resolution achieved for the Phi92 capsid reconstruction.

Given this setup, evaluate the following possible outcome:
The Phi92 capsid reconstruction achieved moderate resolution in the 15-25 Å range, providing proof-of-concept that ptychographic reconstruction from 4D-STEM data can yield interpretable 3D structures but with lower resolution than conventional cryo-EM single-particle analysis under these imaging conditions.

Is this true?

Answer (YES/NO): NO